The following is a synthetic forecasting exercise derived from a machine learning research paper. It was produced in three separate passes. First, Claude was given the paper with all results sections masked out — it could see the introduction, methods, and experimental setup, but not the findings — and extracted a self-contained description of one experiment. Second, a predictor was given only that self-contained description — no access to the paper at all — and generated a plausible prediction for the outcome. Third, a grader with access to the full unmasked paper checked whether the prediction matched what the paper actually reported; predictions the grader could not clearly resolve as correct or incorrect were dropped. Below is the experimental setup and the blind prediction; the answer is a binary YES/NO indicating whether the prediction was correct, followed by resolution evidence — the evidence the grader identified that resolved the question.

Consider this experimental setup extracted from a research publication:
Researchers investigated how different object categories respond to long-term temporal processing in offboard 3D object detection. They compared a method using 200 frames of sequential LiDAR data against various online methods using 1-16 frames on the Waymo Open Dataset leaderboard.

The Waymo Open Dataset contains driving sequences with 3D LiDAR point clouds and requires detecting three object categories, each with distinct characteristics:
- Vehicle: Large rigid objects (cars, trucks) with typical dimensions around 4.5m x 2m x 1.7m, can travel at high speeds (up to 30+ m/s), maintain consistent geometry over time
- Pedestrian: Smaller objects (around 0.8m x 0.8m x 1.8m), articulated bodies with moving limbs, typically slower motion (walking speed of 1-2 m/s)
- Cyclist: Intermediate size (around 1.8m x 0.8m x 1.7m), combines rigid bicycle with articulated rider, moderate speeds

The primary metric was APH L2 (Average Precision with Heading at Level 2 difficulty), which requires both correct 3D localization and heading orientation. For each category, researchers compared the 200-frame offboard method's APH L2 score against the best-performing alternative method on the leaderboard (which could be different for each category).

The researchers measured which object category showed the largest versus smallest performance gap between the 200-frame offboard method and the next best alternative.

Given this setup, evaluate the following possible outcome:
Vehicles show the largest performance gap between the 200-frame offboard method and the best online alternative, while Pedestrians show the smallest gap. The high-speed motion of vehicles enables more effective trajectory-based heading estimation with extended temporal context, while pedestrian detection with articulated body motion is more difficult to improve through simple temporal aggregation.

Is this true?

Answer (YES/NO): NO